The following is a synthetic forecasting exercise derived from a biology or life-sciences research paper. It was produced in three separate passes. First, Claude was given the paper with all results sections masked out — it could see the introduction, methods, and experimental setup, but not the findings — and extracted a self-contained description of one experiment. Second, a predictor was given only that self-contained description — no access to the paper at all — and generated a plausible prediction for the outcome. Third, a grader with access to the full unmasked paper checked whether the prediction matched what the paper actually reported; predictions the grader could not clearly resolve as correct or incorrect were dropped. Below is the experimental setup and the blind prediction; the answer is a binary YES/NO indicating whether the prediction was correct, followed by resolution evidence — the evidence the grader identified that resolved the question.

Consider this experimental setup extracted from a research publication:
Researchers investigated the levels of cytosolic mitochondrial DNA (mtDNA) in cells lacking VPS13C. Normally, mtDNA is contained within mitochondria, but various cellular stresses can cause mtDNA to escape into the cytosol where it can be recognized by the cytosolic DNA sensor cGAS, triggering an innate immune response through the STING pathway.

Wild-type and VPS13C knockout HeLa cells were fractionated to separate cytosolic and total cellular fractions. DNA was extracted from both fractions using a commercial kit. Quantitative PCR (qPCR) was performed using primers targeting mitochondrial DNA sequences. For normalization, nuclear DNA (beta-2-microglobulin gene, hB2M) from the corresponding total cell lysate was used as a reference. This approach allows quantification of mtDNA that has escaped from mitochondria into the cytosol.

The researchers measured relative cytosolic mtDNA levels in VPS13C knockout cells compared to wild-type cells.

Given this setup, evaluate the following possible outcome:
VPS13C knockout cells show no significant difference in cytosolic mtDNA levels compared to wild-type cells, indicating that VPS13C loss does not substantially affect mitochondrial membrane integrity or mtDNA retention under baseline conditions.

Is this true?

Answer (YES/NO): NO